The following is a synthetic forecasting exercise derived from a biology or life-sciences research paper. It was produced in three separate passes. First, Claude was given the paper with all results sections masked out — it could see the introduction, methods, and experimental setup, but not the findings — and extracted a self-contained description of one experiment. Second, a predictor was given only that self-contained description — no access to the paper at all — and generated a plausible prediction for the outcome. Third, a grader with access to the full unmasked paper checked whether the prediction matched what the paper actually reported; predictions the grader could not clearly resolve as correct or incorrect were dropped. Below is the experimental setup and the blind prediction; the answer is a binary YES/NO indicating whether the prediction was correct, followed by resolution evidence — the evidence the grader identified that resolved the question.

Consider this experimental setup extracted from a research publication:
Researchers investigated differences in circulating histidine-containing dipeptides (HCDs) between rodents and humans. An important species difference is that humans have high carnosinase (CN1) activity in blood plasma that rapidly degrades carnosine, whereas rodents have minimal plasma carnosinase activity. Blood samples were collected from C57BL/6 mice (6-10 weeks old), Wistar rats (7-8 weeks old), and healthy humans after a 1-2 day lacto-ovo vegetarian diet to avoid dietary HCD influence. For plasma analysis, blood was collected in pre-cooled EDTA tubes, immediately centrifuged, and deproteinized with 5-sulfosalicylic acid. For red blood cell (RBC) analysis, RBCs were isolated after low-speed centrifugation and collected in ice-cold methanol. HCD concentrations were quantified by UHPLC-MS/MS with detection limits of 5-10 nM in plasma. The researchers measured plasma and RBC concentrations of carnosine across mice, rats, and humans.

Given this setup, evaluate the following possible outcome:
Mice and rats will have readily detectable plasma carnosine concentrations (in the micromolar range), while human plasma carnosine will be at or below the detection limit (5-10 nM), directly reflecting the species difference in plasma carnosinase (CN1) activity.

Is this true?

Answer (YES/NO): NO